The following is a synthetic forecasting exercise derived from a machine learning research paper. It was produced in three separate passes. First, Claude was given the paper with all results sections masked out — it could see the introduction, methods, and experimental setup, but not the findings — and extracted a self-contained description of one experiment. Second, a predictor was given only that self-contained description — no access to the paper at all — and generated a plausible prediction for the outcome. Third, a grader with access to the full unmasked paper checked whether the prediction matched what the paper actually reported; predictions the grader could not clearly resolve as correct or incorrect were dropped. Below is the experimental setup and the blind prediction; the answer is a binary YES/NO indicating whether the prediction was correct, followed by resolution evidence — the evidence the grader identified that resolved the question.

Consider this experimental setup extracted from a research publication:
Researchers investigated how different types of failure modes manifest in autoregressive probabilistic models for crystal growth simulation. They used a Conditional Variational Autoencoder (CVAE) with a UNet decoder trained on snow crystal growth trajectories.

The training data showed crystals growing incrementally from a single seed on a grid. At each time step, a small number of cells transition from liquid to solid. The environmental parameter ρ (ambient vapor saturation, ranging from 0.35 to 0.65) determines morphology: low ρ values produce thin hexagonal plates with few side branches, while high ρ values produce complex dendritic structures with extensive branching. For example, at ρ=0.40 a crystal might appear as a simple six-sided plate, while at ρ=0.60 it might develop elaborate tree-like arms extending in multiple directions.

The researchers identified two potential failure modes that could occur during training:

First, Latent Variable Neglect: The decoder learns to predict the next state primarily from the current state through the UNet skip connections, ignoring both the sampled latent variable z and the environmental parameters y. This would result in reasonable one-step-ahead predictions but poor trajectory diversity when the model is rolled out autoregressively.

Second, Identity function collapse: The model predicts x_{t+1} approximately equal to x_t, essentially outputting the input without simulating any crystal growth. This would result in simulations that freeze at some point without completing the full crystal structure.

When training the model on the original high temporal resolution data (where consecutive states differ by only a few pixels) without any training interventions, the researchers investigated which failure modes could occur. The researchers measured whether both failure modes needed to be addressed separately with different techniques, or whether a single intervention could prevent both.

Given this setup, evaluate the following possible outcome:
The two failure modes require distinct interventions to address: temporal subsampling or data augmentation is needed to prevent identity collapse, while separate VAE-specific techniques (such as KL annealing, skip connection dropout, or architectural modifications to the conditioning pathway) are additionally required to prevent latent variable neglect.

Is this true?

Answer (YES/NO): YES